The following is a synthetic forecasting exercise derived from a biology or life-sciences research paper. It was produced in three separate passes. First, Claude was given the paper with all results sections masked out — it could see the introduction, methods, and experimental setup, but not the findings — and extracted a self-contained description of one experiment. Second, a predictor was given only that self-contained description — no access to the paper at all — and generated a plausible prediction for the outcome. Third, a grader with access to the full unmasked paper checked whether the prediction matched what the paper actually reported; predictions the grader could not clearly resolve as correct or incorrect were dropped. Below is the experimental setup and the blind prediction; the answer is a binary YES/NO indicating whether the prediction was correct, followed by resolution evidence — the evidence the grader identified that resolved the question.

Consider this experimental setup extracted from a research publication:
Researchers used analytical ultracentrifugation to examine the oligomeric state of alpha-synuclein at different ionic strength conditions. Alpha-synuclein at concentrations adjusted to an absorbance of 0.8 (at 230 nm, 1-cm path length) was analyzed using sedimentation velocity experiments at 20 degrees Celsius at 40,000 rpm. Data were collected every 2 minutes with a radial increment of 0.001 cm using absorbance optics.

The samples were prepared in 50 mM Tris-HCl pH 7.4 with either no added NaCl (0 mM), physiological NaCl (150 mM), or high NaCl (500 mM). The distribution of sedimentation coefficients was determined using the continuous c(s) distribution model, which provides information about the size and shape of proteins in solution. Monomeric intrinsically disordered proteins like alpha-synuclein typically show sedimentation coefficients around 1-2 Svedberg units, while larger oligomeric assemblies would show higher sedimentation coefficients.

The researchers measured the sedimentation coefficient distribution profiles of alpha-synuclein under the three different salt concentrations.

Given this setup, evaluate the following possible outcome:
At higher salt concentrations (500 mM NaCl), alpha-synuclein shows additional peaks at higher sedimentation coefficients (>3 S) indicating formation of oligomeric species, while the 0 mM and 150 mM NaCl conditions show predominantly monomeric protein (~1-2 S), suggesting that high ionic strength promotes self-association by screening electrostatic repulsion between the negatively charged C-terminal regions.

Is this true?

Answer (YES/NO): NO